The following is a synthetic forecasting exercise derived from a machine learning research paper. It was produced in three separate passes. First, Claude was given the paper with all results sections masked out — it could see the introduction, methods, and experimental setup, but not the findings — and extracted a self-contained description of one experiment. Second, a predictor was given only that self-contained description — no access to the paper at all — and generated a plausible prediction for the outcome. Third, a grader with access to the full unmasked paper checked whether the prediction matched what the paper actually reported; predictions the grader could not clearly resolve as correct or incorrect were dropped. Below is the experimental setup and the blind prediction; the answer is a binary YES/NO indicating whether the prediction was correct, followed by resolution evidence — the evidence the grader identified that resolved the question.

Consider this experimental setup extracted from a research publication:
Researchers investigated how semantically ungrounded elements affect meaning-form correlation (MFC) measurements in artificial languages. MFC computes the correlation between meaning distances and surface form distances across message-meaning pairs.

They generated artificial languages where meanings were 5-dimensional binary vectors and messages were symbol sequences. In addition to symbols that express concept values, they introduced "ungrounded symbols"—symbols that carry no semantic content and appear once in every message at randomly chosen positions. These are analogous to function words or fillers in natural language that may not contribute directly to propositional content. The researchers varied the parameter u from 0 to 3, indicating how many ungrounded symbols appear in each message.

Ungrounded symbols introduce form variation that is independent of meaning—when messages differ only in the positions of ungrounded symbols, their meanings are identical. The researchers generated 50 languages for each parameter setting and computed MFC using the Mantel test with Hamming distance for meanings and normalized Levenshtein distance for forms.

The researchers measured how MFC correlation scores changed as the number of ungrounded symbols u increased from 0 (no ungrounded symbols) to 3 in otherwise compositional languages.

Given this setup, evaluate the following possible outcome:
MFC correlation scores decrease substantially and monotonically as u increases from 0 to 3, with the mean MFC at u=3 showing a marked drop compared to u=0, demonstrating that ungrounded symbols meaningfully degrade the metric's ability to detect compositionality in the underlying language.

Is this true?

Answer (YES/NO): YES